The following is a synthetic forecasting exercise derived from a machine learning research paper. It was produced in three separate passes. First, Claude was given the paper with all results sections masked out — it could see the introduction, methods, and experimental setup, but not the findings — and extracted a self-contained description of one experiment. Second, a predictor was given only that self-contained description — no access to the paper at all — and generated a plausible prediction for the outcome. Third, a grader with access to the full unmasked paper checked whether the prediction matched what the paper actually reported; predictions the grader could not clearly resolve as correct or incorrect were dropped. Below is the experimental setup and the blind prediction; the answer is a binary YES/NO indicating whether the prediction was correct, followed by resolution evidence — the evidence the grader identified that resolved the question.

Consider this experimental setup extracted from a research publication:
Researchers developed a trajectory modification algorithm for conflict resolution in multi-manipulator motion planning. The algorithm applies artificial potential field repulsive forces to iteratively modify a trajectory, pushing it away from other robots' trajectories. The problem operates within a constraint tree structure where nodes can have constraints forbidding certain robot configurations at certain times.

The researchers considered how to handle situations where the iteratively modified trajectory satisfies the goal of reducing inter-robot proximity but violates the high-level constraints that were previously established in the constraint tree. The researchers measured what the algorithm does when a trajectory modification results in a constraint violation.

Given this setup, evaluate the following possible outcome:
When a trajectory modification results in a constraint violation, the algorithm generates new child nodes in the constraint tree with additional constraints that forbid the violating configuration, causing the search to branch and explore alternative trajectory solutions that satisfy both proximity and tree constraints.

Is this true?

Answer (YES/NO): NO